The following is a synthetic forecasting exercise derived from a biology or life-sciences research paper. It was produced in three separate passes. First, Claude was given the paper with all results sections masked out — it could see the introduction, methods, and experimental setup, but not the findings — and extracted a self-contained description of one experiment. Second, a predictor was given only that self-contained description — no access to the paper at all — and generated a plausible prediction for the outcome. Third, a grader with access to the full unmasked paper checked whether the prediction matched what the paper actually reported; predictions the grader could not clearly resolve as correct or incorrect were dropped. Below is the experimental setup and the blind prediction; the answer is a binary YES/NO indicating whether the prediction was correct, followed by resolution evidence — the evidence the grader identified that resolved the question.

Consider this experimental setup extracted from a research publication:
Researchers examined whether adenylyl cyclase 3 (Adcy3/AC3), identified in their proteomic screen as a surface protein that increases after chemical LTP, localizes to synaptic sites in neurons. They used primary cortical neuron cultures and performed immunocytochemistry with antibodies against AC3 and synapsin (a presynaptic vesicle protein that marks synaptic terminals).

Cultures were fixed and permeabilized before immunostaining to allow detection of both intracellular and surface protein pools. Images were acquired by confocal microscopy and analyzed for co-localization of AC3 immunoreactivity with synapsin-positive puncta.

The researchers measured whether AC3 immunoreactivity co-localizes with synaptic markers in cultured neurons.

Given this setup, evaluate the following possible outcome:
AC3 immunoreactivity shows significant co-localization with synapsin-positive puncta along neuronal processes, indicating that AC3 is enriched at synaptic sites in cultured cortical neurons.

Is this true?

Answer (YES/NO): YES